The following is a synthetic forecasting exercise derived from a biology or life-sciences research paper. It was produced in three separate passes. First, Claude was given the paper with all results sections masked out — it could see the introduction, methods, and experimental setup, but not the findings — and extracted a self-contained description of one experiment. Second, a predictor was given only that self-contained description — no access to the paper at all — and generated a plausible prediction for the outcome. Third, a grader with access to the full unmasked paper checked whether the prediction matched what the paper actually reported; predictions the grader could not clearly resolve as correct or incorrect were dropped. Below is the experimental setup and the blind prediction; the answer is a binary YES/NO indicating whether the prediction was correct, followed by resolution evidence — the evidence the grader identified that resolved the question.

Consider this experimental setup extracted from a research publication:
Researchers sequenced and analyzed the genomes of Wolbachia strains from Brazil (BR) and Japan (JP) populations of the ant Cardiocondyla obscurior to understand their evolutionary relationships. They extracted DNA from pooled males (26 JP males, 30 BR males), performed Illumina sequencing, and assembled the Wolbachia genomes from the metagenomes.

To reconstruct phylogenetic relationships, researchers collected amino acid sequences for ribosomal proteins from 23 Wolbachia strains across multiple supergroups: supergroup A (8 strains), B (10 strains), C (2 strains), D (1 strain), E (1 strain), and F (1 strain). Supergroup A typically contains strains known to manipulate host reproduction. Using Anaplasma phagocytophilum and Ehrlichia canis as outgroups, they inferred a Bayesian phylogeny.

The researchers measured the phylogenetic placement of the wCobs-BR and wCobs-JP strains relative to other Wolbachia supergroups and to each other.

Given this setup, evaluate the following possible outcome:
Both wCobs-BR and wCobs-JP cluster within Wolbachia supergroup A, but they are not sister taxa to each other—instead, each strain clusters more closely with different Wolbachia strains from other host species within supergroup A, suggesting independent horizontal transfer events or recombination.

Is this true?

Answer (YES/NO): YES